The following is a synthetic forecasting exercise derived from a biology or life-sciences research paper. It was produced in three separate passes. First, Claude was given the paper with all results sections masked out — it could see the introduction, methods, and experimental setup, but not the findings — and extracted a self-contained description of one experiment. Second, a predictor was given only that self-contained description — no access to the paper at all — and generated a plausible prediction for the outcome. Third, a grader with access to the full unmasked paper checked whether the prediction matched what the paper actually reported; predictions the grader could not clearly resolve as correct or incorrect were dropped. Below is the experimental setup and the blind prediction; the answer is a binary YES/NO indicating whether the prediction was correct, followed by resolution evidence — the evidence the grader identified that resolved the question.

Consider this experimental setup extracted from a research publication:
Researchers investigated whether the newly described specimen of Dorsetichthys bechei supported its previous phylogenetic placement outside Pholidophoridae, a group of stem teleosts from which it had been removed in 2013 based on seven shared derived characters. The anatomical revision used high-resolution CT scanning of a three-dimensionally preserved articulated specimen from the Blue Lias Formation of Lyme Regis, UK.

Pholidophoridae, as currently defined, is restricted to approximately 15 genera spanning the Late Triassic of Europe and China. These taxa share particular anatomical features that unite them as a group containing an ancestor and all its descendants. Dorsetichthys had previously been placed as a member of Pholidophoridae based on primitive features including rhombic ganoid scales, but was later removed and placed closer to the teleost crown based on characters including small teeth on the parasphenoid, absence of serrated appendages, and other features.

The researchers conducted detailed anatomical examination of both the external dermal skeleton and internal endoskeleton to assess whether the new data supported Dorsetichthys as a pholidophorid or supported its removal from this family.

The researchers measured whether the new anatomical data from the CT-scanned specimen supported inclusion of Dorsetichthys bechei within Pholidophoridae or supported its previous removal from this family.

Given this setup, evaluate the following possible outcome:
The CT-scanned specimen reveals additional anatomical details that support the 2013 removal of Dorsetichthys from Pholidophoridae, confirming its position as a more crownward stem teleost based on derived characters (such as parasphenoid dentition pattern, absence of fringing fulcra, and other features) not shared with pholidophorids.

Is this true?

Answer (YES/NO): NO